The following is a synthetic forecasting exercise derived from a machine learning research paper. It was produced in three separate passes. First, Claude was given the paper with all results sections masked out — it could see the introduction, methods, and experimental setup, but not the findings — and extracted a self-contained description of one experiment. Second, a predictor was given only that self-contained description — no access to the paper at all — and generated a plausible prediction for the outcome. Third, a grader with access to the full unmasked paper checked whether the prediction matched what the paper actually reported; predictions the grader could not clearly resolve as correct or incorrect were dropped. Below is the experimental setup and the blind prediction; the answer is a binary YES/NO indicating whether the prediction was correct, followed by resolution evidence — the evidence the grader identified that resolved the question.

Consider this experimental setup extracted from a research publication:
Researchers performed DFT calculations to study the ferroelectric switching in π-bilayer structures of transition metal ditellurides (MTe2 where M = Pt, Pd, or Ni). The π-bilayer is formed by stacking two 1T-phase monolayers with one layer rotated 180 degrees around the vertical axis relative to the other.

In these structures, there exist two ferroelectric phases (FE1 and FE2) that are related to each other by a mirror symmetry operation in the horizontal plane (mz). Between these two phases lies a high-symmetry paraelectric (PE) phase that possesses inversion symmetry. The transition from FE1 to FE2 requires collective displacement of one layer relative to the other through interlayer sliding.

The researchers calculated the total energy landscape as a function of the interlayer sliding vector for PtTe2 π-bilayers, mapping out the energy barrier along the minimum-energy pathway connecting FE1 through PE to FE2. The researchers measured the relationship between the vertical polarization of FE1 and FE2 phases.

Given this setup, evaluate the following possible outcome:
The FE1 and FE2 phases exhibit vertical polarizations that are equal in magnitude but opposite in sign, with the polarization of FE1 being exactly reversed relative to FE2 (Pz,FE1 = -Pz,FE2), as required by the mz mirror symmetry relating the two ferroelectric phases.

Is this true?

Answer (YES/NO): YES